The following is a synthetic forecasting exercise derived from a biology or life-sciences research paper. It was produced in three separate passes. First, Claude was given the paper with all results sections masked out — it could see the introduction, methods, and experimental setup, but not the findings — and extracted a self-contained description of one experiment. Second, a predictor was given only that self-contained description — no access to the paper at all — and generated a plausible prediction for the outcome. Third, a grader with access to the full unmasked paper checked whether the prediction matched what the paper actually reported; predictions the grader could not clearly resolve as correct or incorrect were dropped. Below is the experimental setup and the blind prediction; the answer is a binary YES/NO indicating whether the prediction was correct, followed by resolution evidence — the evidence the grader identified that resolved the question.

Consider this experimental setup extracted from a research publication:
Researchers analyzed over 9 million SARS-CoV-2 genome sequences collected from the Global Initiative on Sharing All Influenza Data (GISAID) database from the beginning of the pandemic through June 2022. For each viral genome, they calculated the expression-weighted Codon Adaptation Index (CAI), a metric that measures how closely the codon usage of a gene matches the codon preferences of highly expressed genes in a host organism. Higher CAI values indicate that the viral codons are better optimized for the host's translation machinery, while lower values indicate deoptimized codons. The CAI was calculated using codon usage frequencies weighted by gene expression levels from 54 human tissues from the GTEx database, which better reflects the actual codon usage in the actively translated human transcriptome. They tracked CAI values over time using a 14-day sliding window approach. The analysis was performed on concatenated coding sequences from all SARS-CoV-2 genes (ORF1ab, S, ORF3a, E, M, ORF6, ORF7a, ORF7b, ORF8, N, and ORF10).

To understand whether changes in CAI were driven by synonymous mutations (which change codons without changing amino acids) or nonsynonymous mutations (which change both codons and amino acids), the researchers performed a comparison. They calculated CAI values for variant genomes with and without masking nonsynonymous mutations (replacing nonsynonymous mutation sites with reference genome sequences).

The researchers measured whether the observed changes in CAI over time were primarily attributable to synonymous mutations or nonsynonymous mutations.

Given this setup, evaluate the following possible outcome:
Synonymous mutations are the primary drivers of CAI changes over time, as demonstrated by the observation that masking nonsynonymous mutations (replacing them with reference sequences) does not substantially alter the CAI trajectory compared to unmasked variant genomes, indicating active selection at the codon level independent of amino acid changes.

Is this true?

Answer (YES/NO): NO